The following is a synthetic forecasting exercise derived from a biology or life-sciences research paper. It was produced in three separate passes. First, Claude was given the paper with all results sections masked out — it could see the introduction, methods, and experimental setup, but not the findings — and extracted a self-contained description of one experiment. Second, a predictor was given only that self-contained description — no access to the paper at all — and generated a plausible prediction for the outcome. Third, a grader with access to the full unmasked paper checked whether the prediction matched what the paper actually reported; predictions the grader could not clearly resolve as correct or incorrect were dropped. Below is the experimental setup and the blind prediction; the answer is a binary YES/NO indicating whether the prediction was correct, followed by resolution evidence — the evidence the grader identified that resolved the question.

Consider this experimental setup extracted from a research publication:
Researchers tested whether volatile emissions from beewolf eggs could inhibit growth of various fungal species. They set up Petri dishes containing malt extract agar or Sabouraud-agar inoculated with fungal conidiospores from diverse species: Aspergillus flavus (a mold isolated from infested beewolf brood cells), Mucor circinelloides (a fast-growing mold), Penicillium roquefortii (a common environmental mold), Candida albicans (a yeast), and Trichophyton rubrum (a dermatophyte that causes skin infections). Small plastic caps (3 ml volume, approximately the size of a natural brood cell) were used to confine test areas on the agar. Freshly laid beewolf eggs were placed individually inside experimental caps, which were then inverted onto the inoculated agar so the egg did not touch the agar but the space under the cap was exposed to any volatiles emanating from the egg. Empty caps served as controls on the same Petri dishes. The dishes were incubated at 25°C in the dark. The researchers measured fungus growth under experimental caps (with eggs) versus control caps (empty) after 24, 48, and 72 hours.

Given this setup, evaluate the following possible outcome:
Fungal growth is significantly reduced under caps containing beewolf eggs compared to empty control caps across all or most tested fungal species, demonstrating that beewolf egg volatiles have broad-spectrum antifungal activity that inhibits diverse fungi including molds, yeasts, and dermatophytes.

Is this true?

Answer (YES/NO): YES